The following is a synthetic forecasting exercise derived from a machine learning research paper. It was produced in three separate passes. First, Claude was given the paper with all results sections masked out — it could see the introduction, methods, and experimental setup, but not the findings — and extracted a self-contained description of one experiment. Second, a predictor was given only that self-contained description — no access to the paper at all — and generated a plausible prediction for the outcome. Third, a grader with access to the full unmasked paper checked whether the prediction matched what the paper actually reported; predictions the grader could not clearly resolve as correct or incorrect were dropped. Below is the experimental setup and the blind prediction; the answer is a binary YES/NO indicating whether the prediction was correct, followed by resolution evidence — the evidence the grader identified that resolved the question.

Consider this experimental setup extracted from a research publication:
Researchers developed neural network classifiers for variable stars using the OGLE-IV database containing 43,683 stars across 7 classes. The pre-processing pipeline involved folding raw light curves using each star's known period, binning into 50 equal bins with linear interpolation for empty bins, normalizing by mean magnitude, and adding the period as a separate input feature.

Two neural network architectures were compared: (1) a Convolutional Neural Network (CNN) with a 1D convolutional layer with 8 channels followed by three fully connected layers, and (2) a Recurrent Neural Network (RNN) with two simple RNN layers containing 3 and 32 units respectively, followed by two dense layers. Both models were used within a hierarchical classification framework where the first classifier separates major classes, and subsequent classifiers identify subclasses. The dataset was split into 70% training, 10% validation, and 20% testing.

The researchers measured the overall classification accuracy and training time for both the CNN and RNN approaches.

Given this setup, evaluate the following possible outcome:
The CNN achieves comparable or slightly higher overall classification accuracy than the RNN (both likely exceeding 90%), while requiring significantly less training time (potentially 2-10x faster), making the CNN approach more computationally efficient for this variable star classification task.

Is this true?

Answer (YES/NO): NO